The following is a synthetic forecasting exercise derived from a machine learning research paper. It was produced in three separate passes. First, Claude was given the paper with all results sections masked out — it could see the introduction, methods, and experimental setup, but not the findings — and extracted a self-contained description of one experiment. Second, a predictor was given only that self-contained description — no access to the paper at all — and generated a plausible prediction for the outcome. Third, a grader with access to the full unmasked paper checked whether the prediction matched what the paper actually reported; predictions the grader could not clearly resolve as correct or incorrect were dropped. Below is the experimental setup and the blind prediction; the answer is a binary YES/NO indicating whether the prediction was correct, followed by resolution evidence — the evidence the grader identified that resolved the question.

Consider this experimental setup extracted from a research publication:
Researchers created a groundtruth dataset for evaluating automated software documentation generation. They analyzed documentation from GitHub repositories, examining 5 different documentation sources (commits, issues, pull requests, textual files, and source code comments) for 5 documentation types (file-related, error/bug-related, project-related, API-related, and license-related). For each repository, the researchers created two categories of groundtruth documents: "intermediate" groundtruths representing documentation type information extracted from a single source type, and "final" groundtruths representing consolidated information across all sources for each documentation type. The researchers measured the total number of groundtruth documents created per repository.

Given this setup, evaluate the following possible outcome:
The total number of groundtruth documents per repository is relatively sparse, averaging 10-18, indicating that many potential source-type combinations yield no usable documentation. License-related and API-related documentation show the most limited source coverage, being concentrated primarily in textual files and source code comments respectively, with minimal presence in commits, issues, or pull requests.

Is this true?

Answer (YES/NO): NO